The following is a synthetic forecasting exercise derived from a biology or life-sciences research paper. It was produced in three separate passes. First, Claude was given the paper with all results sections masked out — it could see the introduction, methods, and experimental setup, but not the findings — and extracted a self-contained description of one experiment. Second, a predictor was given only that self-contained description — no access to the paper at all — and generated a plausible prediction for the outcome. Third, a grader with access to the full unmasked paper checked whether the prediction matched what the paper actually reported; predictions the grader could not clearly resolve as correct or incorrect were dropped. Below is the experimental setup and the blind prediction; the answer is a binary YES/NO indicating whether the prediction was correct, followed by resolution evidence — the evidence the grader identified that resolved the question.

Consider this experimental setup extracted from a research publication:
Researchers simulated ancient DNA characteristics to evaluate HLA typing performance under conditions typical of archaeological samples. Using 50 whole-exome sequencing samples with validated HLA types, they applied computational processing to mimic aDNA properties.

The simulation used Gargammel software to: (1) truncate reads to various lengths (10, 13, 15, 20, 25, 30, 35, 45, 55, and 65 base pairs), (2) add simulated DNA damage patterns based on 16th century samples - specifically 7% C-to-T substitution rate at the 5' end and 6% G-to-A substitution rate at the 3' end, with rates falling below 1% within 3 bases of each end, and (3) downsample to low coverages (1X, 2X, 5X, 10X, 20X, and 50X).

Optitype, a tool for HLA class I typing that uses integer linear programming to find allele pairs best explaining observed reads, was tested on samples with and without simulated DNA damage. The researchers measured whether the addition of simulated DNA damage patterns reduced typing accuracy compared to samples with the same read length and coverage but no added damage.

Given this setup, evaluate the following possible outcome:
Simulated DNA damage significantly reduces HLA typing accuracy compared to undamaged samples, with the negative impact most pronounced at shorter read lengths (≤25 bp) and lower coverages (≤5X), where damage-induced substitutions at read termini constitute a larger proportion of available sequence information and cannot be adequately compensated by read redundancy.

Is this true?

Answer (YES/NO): NO